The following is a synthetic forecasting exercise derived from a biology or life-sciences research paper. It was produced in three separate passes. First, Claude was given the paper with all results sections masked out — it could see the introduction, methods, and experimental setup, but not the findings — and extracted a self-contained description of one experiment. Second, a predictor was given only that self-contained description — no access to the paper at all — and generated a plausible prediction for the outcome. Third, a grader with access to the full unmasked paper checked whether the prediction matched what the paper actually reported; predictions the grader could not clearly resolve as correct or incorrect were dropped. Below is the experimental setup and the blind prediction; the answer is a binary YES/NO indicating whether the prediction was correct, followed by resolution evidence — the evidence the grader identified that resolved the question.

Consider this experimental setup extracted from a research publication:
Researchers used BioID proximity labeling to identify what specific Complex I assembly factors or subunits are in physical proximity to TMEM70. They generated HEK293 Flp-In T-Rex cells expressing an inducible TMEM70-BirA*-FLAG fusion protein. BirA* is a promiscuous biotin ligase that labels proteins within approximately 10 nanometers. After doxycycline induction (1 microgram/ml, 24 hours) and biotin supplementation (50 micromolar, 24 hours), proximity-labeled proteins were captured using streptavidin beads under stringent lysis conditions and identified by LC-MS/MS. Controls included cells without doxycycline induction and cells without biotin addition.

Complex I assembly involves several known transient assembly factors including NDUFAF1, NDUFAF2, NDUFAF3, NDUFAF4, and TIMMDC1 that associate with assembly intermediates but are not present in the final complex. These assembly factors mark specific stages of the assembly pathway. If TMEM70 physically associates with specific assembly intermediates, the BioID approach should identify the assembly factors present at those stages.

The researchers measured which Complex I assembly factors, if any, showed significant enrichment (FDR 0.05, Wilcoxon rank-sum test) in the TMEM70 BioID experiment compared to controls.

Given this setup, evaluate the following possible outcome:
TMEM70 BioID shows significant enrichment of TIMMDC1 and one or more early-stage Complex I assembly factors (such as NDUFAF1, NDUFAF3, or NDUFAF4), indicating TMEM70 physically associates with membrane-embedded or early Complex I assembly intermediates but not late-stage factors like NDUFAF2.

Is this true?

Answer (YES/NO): NO